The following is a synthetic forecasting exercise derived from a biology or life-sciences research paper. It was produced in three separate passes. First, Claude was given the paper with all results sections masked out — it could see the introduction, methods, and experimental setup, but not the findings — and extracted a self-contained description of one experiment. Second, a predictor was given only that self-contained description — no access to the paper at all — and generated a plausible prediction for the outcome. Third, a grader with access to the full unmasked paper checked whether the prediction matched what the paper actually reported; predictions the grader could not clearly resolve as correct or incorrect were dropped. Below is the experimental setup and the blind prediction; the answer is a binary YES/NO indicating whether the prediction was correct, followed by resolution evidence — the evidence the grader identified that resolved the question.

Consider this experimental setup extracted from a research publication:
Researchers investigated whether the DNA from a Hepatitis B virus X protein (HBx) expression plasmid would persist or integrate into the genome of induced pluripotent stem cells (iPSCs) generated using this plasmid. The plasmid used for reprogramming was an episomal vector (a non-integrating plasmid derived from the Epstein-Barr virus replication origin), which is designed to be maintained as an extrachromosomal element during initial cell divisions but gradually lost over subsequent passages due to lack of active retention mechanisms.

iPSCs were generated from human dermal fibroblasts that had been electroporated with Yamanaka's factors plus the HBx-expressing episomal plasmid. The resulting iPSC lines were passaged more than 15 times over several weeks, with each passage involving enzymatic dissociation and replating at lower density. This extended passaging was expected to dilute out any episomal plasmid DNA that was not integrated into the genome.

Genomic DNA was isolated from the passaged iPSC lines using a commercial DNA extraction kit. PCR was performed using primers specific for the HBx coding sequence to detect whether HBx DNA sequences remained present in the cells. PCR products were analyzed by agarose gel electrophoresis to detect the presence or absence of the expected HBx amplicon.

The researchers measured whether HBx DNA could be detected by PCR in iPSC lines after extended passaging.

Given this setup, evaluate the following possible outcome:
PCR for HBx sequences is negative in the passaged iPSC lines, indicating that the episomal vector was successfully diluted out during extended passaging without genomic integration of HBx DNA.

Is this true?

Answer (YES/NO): YES